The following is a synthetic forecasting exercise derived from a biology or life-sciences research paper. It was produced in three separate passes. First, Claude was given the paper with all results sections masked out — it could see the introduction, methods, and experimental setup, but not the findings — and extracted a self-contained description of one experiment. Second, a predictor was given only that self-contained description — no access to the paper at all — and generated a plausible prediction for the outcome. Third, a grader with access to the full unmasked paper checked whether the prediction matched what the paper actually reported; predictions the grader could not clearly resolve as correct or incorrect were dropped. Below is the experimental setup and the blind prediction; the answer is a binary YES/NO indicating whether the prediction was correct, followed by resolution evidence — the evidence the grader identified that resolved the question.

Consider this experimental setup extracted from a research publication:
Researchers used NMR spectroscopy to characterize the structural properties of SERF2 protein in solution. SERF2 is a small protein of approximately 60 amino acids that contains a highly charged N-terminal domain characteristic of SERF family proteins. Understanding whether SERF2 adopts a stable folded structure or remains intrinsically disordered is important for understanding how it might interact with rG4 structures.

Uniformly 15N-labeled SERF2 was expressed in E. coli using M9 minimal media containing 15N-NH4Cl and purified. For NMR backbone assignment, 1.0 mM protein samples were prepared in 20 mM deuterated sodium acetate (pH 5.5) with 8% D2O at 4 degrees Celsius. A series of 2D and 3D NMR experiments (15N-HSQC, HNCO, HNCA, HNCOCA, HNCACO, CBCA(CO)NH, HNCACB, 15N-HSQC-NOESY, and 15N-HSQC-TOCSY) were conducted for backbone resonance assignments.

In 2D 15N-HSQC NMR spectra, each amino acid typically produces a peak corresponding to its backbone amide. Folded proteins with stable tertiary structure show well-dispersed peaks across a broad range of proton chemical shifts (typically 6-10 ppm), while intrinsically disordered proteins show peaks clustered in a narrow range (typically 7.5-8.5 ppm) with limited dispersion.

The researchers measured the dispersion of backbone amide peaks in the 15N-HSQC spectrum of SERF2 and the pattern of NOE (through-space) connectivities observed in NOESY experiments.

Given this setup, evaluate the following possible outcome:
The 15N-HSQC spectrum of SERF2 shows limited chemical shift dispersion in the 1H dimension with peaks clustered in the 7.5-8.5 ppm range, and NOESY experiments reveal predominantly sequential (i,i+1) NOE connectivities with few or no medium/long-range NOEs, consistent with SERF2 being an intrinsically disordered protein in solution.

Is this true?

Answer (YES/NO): NO